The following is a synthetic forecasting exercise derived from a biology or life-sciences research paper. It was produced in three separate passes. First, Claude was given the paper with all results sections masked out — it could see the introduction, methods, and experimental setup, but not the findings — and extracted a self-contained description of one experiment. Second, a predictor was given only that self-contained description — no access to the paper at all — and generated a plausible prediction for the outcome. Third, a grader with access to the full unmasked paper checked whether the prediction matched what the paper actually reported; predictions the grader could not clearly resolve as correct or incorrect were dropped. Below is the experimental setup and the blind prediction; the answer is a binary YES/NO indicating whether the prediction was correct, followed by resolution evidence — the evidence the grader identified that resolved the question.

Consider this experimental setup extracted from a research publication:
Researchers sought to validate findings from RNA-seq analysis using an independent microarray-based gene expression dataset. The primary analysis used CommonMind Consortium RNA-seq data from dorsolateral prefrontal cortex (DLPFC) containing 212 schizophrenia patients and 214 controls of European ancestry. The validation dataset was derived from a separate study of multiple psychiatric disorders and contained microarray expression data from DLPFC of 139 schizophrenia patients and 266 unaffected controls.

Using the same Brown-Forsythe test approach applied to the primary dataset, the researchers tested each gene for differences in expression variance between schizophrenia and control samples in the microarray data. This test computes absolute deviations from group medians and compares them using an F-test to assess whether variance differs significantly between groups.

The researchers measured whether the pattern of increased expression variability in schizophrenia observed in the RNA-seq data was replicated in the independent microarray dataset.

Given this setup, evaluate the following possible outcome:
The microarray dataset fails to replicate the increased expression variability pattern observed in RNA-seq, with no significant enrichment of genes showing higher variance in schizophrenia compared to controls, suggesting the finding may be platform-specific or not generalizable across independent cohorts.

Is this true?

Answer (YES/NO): NO